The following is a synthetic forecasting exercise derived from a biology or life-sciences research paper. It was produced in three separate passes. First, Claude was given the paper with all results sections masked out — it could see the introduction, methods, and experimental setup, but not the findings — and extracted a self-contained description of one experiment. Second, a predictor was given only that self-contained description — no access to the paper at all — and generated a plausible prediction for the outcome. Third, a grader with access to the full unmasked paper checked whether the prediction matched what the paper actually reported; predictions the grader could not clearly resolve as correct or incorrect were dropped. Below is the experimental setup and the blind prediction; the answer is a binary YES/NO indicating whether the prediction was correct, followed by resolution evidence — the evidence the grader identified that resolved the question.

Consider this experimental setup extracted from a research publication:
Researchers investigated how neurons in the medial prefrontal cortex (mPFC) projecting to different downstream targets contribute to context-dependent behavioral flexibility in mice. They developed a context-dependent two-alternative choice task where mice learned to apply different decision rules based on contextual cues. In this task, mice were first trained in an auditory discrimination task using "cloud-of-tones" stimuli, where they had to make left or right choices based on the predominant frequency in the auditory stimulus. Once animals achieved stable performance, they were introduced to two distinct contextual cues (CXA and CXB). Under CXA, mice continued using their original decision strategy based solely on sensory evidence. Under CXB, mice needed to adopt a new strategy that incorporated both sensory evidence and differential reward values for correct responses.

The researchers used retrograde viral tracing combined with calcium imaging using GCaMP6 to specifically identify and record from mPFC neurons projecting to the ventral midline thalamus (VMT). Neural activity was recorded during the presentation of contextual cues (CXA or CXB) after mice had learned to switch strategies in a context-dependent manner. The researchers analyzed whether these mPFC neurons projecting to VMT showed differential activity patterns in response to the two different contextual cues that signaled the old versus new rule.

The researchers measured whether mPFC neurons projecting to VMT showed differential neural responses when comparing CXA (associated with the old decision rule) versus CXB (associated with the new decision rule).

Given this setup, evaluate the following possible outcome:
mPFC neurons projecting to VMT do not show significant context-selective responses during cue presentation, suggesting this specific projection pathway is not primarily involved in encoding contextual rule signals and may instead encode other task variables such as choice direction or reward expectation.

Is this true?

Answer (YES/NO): YES